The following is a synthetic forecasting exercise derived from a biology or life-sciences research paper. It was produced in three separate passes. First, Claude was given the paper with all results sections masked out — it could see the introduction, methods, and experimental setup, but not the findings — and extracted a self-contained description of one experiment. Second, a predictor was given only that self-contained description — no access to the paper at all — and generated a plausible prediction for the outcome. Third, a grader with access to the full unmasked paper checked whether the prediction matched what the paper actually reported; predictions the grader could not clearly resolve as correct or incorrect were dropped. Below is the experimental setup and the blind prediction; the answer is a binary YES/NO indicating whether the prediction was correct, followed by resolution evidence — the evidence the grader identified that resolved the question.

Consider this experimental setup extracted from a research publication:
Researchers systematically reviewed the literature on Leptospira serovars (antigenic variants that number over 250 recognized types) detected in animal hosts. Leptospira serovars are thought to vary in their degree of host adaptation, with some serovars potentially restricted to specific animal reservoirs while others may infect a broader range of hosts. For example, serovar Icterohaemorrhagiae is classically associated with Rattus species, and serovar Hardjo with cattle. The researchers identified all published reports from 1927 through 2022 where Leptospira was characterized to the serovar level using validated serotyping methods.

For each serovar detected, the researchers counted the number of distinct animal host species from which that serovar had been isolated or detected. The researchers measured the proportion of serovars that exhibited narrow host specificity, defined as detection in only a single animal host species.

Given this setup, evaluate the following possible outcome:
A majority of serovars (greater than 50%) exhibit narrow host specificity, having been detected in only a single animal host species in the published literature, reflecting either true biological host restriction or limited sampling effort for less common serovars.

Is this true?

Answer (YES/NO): NO